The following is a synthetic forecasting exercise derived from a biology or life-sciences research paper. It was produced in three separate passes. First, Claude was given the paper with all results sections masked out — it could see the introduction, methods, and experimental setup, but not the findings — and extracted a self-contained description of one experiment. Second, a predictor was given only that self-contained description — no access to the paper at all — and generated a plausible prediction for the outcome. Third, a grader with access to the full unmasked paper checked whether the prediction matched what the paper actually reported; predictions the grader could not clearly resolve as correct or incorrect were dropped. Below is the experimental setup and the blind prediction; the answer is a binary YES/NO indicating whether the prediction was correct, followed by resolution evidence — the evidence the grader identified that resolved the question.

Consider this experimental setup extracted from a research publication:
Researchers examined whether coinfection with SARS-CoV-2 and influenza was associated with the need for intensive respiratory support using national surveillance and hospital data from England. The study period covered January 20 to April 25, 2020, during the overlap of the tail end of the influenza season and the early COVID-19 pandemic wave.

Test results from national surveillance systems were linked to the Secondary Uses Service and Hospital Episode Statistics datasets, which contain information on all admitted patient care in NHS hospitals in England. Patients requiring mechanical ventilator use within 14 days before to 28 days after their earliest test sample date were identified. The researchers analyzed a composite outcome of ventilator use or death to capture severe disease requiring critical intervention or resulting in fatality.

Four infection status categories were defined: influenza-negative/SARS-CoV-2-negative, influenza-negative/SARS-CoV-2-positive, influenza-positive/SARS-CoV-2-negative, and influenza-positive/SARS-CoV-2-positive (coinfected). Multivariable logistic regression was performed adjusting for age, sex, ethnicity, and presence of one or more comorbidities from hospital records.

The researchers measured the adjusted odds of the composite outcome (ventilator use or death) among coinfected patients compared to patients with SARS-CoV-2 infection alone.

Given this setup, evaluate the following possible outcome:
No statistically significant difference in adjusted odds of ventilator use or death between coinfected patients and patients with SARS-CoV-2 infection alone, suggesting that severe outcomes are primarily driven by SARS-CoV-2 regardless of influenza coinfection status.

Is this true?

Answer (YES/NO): NO